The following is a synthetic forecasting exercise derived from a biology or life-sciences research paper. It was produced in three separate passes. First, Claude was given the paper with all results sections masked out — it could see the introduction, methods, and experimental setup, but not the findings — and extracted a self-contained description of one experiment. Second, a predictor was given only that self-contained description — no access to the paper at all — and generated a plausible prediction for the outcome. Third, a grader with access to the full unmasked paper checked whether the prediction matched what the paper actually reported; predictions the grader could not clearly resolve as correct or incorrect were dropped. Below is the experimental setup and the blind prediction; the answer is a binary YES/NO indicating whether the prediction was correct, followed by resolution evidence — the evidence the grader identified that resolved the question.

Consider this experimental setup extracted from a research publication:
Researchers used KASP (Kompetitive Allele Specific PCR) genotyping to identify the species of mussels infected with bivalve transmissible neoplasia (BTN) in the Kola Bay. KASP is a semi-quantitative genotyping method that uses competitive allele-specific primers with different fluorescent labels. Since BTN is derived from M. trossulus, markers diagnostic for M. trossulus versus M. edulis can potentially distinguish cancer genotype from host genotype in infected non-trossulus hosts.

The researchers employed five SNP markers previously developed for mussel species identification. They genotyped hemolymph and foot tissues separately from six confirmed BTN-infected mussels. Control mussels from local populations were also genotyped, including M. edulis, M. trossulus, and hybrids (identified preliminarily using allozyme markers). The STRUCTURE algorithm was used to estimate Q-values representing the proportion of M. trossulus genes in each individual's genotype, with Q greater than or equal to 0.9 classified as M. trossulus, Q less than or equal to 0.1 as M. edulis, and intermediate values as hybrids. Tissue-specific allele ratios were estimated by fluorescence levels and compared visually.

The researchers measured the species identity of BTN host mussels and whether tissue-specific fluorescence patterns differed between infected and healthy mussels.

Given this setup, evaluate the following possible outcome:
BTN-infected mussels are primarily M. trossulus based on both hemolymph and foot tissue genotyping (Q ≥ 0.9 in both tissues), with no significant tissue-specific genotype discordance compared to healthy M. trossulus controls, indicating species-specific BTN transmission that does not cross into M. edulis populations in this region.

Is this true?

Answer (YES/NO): NO